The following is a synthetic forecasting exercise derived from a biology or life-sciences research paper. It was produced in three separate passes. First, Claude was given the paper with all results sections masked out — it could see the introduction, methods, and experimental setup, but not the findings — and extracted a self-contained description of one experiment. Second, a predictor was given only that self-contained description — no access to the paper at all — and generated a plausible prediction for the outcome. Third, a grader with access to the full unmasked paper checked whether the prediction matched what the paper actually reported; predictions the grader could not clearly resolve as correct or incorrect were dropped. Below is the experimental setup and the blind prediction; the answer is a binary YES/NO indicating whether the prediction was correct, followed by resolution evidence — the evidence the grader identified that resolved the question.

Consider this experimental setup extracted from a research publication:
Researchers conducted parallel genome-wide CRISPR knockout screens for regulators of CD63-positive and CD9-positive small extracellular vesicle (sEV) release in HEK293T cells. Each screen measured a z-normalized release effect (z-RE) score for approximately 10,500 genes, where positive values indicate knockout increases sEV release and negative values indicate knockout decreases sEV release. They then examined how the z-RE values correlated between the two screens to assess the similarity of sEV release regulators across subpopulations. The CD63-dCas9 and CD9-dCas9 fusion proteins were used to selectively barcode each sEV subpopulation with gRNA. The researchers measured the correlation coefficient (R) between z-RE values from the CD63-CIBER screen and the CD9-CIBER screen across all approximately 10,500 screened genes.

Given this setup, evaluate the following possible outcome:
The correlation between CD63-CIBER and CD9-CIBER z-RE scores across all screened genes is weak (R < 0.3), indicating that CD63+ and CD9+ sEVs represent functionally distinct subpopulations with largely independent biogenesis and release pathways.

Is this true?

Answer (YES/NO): NO